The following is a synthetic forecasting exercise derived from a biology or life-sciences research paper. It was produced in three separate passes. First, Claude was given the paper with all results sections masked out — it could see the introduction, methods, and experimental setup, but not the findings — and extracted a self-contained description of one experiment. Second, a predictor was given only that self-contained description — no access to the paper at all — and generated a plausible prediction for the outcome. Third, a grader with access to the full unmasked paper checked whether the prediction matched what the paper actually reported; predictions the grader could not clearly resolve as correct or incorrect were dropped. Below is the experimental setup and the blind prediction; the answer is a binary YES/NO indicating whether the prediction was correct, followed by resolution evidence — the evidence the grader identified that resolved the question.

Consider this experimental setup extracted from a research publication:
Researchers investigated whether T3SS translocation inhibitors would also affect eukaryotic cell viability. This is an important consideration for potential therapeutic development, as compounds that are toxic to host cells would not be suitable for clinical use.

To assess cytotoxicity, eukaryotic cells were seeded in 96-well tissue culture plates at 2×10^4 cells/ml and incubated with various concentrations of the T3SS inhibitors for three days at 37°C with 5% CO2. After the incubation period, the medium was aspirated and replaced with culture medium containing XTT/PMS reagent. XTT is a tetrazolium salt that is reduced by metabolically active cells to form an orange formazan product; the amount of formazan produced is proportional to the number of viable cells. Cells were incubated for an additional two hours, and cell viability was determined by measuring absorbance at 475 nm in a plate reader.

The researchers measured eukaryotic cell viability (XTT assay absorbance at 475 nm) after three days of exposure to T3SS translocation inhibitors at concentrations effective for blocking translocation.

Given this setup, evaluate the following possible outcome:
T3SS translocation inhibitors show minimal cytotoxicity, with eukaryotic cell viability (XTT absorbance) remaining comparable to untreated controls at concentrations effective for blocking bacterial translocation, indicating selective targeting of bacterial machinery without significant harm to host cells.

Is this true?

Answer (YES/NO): YES